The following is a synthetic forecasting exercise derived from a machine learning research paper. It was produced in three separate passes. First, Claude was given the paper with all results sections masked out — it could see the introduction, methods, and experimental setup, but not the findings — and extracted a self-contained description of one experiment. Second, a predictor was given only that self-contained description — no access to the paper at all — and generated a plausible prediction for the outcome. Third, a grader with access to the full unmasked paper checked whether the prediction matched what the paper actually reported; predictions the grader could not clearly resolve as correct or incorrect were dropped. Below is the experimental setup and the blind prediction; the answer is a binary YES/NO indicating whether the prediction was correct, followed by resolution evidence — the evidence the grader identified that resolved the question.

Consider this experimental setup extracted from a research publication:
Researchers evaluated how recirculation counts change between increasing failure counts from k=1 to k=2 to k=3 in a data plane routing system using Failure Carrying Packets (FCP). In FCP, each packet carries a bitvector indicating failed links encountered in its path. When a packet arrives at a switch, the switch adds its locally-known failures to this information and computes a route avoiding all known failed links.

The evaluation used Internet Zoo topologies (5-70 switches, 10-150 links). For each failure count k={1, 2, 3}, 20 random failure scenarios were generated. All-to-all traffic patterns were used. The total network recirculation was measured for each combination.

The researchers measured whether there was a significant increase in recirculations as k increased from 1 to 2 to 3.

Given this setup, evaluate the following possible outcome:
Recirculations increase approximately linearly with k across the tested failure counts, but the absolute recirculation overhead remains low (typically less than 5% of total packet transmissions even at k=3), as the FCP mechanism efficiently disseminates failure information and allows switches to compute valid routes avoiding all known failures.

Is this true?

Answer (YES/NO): NO